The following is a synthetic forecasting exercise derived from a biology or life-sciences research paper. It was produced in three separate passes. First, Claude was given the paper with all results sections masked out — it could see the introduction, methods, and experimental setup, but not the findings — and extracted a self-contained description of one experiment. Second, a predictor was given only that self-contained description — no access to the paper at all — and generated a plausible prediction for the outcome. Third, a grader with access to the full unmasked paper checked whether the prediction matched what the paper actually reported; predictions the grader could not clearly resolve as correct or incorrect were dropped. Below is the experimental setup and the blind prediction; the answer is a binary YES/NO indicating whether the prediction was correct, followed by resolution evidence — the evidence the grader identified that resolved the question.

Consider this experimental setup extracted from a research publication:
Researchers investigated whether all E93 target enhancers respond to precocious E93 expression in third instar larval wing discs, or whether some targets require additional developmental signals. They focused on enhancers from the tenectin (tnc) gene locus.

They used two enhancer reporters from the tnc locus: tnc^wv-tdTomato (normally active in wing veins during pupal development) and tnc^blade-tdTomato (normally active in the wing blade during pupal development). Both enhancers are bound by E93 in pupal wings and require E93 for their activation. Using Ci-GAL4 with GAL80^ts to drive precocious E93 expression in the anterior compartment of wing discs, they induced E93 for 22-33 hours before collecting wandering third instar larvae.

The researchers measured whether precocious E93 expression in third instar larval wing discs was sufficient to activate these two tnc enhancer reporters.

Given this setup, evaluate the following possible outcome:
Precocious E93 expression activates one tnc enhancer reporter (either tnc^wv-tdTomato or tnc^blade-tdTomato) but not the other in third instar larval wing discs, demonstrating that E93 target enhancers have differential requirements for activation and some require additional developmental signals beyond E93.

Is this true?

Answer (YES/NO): NO